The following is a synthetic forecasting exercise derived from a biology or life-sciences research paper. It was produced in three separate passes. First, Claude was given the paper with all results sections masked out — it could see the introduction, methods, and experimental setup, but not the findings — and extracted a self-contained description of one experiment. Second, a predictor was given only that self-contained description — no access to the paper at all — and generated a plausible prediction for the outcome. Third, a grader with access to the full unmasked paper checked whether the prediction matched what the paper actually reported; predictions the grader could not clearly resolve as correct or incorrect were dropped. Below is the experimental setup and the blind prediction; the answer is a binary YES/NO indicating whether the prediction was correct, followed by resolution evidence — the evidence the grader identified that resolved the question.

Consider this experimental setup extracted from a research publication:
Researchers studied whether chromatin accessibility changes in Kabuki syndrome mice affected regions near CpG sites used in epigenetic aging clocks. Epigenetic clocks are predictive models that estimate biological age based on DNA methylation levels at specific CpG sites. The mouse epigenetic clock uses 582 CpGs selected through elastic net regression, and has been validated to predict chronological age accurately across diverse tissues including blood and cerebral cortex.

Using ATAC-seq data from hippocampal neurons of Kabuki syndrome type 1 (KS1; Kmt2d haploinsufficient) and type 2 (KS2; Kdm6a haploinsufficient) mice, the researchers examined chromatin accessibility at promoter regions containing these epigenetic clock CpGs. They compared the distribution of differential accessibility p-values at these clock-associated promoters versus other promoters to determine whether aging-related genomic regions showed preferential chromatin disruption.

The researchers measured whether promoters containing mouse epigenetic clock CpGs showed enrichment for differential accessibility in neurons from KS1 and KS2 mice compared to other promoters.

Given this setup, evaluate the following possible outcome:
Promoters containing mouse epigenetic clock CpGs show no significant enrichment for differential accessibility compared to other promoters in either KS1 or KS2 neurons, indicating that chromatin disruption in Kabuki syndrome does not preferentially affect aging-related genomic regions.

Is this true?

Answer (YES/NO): NO